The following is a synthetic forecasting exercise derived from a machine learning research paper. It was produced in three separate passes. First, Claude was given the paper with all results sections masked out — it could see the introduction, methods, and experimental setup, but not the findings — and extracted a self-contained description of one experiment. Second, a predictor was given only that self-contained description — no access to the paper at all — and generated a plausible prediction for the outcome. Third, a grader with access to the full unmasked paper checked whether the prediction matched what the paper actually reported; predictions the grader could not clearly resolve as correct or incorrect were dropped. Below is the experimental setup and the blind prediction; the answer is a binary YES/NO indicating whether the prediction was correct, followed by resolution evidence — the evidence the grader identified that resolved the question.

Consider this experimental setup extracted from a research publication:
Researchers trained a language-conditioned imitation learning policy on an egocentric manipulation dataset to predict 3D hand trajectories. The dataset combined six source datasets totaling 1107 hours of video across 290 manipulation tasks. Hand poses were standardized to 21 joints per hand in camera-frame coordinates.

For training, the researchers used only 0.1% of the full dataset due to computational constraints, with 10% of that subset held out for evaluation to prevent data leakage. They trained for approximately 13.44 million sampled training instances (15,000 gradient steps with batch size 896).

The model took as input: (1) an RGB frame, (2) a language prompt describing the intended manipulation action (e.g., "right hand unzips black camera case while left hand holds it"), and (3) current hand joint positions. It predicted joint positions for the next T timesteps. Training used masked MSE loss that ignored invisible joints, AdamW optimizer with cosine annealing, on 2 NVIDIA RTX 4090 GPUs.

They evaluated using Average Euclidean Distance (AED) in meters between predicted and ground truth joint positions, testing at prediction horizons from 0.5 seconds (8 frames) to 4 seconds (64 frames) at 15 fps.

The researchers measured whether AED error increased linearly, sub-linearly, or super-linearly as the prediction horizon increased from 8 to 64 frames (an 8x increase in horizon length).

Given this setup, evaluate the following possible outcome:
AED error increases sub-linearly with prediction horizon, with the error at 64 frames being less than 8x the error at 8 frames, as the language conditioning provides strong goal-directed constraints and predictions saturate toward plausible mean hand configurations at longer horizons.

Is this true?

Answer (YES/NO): YES